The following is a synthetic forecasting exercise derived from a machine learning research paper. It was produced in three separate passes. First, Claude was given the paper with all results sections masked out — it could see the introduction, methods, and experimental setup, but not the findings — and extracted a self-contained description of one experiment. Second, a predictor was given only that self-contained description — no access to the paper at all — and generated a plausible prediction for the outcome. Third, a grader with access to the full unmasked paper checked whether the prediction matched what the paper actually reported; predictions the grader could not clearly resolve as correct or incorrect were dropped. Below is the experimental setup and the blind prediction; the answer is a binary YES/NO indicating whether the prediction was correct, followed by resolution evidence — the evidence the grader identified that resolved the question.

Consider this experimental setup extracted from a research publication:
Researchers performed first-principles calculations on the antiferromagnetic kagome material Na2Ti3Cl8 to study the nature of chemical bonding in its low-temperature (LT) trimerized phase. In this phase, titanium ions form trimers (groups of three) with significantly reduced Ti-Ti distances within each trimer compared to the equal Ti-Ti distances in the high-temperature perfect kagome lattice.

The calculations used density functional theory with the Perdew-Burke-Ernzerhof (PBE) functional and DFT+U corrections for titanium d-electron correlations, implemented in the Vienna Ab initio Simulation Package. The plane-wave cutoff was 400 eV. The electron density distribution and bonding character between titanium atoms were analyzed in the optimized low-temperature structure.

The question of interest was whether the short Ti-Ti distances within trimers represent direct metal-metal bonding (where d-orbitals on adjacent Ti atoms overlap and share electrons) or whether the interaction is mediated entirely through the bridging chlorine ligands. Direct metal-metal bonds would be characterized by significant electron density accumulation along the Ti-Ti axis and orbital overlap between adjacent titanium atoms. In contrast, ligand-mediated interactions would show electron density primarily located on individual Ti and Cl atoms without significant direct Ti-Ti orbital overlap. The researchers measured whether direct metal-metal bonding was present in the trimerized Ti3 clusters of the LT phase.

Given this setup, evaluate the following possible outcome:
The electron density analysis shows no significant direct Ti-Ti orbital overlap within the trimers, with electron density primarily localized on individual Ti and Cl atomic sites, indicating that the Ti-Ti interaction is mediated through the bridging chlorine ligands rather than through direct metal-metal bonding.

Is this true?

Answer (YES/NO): NO